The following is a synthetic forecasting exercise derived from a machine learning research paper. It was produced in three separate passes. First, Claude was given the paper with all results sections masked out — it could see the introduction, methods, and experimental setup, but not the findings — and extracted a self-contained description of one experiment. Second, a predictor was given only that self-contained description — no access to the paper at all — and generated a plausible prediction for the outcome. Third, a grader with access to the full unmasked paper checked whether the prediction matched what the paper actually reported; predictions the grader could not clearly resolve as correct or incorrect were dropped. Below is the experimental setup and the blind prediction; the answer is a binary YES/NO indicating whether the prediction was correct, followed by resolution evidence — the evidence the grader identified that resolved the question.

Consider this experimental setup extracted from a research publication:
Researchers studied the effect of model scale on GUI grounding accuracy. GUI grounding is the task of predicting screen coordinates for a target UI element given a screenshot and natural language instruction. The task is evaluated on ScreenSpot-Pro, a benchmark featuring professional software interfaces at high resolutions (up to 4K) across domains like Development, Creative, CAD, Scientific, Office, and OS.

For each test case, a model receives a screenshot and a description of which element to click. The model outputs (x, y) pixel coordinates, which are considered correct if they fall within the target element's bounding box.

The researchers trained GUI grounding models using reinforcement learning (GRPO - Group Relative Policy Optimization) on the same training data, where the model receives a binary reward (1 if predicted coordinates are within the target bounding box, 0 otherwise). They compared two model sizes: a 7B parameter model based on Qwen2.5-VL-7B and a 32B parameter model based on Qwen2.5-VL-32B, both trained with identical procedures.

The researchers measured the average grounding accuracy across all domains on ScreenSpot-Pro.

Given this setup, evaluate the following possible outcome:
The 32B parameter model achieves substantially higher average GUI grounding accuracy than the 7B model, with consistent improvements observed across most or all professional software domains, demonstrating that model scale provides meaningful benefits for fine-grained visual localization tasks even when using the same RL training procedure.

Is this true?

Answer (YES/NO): YES